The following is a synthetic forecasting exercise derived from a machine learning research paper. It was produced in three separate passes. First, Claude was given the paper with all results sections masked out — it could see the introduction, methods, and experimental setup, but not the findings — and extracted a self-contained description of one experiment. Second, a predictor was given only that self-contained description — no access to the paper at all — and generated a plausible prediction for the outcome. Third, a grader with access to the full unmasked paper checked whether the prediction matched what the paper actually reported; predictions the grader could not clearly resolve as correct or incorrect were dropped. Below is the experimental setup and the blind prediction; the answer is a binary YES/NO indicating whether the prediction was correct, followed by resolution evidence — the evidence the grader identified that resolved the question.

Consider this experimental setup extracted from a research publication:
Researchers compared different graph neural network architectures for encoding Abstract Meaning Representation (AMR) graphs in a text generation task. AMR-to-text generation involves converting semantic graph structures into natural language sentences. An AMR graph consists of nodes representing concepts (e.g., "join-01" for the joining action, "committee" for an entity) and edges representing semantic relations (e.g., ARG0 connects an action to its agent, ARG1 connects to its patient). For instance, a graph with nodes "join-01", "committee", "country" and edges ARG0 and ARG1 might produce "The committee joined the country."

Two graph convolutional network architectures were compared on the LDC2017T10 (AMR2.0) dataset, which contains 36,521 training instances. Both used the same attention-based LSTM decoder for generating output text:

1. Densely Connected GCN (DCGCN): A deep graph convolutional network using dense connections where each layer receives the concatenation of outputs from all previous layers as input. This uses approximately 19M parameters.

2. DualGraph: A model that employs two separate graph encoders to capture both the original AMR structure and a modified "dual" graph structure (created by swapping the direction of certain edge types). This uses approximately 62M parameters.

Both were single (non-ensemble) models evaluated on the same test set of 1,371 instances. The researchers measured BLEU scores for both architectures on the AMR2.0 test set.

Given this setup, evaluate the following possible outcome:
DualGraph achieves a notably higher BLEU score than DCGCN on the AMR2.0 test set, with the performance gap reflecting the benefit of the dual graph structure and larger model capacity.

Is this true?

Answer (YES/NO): NO